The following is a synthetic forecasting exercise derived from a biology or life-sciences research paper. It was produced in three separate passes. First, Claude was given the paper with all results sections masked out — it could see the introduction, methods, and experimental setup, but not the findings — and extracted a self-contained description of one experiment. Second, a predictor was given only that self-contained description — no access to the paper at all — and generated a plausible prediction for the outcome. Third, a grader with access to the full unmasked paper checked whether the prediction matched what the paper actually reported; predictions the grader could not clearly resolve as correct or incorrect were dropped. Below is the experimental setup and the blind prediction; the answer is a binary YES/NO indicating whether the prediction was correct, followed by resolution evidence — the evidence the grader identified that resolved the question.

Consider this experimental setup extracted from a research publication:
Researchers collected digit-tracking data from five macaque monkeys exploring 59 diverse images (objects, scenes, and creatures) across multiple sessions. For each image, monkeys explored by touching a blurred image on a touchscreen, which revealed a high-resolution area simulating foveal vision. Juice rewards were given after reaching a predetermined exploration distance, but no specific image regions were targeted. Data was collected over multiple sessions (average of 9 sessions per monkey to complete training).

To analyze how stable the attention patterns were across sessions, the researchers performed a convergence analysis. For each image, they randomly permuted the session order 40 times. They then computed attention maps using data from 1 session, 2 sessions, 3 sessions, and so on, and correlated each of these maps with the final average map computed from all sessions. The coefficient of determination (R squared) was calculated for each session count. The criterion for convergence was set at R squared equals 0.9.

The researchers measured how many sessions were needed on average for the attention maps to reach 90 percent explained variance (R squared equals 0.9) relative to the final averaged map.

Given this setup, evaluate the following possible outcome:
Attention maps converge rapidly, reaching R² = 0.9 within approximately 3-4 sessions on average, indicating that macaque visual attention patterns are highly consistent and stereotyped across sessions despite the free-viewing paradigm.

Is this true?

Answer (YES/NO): NO